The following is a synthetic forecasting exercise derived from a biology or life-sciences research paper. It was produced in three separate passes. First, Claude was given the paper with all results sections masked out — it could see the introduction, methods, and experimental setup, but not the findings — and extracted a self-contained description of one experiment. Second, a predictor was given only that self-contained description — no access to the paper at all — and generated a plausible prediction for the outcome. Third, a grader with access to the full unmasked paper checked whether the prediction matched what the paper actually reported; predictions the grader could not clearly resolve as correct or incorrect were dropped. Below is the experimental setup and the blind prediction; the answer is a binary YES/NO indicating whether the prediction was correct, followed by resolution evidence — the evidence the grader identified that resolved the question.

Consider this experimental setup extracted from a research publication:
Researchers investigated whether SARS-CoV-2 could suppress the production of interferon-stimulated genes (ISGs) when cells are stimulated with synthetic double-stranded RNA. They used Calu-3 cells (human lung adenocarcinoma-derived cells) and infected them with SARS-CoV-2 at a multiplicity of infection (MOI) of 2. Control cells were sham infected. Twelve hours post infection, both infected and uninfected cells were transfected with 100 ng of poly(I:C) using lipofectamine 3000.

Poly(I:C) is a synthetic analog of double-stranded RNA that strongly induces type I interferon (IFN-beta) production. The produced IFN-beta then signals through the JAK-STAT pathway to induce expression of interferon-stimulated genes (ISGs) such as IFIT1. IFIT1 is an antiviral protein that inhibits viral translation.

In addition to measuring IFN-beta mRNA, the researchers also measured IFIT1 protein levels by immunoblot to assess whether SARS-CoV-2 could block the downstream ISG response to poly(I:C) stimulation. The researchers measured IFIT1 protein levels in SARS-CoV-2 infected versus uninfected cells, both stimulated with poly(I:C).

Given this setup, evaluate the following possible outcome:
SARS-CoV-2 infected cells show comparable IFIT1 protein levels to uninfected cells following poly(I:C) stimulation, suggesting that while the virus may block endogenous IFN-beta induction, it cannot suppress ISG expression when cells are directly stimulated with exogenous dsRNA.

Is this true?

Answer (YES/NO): YES